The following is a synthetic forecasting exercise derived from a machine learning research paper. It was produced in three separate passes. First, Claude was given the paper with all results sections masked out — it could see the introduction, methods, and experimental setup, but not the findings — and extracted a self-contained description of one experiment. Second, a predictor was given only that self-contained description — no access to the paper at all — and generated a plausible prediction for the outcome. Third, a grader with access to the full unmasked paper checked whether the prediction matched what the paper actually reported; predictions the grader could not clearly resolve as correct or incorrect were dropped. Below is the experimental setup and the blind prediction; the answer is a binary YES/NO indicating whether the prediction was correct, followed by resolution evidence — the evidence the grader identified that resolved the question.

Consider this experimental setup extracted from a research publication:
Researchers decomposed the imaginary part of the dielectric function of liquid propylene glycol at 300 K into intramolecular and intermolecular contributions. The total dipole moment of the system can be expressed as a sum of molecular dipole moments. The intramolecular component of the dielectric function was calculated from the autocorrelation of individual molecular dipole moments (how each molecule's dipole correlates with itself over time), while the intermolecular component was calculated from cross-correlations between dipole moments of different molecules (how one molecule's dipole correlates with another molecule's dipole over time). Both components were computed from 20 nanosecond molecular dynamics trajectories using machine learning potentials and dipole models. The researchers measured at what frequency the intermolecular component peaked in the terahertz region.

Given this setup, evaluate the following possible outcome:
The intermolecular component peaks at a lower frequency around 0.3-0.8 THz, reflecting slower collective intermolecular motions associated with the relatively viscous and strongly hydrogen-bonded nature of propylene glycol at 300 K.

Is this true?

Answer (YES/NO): NO